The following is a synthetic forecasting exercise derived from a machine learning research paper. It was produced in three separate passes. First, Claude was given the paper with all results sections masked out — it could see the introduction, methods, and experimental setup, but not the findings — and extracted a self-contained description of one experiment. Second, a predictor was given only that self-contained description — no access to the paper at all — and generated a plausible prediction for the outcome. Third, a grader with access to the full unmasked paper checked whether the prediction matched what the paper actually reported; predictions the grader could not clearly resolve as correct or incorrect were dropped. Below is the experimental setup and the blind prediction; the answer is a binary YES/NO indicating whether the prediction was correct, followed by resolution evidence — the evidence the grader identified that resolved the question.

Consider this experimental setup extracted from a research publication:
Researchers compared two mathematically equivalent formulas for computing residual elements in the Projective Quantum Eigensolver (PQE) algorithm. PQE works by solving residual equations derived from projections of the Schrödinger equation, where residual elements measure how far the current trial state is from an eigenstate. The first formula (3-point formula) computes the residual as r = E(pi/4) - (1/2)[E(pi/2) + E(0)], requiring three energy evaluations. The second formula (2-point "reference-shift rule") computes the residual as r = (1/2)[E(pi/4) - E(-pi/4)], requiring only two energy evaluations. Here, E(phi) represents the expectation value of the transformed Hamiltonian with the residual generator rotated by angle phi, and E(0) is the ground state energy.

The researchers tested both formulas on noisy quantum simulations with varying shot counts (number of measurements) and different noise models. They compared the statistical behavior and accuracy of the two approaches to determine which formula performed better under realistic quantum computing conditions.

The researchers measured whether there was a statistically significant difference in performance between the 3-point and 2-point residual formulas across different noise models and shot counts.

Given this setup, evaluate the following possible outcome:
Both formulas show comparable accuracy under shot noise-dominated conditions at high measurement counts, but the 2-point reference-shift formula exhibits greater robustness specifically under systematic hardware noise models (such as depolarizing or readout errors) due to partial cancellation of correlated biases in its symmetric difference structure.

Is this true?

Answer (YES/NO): NO